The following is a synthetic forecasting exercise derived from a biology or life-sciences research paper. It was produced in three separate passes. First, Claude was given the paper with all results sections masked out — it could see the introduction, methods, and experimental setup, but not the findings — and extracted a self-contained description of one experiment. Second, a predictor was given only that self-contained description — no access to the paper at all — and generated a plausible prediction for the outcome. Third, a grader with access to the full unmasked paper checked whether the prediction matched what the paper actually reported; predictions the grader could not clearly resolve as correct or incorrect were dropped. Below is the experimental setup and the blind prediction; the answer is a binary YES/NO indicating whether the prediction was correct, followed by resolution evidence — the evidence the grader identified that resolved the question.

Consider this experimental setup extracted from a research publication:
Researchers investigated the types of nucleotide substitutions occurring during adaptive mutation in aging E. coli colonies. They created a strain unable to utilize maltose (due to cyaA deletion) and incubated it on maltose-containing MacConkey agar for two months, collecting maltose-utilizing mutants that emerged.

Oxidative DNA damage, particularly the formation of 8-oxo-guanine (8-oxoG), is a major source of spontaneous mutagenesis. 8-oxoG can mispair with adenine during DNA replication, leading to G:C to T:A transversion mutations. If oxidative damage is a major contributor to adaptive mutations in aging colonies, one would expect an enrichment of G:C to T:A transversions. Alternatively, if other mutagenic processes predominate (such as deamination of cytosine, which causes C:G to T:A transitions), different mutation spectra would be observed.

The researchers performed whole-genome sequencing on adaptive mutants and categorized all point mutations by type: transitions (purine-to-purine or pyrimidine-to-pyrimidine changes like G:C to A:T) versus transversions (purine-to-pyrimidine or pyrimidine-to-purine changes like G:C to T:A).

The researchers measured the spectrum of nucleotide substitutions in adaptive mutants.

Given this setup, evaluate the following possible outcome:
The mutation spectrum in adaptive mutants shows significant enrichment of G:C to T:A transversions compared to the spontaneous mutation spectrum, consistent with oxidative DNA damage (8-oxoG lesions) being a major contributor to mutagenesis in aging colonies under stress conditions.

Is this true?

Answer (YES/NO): YES